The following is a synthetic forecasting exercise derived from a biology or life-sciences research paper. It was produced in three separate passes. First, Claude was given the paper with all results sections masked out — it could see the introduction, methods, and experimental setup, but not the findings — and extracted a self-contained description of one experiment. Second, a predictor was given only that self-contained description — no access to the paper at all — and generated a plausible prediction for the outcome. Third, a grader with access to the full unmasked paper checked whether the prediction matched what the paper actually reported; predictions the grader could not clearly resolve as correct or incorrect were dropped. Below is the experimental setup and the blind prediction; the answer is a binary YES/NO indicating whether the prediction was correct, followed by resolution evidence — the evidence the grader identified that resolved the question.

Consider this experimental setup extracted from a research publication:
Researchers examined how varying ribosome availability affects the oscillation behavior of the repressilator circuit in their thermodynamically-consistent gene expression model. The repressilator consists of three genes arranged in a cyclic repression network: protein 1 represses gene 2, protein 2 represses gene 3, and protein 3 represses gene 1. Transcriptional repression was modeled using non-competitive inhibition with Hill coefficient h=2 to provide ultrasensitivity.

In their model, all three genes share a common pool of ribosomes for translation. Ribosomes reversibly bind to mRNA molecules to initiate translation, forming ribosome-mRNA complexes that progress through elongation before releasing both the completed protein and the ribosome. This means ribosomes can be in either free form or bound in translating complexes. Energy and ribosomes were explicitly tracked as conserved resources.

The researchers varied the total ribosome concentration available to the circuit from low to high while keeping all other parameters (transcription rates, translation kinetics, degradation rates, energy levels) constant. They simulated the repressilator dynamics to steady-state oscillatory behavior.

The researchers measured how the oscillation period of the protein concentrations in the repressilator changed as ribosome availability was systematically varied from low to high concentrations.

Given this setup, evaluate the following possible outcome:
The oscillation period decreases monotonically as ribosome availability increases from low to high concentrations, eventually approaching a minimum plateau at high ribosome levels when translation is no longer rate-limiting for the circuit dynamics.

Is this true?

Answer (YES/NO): NO